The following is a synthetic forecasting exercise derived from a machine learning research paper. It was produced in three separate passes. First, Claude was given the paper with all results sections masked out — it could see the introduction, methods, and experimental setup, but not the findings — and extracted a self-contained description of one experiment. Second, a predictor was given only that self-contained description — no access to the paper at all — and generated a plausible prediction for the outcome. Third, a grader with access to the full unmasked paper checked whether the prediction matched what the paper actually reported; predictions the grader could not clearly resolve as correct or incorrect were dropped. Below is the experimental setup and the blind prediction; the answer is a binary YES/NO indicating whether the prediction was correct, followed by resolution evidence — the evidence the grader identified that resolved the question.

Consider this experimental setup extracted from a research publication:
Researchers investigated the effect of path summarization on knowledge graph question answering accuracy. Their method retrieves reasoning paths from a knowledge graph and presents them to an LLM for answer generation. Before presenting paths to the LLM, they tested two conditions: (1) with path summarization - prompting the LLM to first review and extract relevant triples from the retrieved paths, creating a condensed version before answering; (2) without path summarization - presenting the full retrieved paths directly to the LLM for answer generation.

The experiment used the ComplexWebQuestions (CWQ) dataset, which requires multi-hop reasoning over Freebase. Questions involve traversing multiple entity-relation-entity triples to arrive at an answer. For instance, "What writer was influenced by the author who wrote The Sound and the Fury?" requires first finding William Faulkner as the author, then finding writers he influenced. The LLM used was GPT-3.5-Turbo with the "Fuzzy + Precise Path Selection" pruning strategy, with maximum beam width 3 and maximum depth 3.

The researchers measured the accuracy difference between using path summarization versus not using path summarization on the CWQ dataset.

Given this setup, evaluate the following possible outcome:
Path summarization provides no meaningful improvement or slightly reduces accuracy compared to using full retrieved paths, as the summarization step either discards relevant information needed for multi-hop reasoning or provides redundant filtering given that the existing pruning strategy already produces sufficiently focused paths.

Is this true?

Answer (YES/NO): NO